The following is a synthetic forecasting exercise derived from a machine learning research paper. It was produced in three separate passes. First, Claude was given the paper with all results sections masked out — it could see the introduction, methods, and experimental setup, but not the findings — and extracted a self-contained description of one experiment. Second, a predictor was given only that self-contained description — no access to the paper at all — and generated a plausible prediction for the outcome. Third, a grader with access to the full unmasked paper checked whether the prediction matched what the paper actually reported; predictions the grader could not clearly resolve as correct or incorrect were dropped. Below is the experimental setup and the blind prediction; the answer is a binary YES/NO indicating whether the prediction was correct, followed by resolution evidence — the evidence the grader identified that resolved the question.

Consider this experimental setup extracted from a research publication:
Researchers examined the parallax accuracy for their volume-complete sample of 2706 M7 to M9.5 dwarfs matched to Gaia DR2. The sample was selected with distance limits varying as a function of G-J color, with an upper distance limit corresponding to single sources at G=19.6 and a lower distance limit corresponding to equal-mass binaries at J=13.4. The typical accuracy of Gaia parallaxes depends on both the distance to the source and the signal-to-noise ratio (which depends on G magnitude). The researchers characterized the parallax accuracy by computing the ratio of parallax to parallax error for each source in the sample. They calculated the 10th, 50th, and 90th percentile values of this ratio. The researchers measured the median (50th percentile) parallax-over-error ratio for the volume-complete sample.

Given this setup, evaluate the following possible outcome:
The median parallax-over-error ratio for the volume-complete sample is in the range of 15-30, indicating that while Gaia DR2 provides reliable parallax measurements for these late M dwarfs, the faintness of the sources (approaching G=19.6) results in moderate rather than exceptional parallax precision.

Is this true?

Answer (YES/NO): YES